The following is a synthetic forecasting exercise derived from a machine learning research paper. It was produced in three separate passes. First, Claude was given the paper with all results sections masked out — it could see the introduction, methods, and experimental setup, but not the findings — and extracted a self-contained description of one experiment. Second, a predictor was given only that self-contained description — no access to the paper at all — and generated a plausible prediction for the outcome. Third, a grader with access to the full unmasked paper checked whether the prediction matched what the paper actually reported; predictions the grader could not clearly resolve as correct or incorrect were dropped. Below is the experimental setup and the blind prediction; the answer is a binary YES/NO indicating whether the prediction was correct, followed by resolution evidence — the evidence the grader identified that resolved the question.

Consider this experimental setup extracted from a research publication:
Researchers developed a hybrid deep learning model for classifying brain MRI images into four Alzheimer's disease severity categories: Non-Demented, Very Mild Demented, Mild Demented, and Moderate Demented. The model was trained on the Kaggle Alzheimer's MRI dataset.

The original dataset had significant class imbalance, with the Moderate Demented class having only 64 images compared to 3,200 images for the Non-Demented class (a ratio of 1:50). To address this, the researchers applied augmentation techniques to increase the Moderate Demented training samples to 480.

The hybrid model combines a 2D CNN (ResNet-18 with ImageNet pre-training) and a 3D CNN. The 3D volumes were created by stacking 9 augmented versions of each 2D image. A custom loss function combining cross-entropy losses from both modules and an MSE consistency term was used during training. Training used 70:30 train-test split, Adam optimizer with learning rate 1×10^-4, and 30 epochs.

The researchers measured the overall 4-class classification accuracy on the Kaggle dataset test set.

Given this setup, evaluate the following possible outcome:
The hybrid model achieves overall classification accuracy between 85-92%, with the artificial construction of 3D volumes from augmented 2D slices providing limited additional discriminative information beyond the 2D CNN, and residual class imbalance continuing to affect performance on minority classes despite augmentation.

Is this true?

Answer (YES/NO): NO